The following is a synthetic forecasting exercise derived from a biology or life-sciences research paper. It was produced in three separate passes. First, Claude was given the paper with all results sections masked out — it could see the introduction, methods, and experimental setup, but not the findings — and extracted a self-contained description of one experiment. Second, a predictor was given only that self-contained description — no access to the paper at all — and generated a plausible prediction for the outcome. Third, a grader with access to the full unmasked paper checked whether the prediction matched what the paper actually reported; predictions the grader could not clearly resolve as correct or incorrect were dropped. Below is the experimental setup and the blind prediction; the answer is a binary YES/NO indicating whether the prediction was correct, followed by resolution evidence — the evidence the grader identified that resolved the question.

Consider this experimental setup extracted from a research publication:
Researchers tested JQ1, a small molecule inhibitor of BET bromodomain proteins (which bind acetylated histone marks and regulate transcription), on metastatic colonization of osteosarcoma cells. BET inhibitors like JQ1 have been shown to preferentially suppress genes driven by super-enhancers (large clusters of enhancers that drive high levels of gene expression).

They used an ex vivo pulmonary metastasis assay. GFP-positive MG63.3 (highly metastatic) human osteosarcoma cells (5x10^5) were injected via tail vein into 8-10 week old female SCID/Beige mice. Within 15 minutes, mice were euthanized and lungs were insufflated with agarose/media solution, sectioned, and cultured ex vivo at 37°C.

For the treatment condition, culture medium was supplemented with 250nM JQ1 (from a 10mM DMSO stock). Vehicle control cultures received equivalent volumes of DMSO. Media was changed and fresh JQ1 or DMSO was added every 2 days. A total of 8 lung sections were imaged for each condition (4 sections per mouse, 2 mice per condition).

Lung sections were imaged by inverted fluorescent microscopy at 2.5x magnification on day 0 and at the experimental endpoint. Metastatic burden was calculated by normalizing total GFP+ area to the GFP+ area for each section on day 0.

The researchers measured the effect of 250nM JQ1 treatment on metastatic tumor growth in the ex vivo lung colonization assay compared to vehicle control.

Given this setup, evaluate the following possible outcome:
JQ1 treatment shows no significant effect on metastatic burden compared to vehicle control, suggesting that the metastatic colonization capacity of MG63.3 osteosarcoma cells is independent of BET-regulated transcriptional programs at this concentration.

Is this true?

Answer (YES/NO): NO